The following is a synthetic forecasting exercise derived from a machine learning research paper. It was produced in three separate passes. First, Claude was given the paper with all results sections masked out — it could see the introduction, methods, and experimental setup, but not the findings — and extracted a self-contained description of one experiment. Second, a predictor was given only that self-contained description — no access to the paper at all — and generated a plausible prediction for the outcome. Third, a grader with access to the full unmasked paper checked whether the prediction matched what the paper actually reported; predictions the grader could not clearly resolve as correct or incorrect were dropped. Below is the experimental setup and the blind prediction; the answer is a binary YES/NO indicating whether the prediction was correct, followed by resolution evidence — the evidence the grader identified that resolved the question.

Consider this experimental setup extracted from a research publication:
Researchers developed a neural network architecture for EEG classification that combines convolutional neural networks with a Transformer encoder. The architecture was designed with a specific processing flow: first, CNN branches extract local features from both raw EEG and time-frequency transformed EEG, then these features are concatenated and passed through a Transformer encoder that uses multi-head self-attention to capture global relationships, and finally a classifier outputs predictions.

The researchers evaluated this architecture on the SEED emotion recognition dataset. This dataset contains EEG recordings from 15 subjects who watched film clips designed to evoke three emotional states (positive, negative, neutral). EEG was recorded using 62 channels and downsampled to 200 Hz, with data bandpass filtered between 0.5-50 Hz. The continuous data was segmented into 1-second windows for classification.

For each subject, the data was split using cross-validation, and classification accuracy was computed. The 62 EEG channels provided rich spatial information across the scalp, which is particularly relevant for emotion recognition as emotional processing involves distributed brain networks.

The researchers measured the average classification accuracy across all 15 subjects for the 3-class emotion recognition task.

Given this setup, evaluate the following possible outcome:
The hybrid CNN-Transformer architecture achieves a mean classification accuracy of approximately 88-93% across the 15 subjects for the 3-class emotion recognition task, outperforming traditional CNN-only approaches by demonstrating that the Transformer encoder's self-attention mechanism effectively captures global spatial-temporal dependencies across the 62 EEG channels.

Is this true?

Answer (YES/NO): NO